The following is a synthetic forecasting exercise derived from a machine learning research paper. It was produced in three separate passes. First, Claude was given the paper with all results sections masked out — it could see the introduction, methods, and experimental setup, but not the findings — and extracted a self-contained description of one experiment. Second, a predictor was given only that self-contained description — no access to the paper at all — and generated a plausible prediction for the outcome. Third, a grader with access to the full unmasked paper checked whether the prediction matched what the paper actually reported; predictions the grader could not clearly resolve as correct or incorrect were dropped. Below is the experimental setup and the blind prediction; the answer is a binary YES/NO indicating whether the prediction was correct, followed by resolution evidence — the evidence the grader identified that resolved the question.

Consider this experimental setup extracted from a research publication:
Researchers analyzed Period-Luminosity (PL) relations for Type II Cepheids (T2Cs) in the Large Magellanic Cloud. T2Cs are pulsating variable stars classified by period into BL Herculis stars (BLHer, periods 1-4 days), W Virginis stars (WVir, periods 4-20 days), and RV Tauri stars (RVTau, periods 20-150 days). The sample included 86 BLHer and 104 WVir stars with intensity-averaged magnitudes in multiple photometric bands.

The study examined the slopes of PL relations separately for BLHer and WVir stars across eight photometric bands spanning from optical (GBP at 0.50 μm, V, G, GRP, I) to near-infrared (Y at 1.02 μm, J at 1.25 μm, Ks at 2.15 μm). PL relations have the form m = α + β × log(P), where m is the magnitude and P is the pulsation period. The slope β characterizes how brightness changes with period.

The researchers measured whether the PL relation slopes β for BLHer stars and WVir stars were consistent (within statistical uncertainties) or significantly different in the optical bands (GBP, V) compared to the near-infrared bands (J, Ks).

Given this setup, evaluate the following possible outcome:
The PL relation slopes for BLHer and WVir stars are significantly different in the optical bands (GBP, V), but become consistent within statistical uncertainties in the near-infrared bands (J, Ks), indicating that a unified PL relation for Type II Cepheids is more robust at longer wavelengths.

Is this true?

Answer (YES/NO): YES